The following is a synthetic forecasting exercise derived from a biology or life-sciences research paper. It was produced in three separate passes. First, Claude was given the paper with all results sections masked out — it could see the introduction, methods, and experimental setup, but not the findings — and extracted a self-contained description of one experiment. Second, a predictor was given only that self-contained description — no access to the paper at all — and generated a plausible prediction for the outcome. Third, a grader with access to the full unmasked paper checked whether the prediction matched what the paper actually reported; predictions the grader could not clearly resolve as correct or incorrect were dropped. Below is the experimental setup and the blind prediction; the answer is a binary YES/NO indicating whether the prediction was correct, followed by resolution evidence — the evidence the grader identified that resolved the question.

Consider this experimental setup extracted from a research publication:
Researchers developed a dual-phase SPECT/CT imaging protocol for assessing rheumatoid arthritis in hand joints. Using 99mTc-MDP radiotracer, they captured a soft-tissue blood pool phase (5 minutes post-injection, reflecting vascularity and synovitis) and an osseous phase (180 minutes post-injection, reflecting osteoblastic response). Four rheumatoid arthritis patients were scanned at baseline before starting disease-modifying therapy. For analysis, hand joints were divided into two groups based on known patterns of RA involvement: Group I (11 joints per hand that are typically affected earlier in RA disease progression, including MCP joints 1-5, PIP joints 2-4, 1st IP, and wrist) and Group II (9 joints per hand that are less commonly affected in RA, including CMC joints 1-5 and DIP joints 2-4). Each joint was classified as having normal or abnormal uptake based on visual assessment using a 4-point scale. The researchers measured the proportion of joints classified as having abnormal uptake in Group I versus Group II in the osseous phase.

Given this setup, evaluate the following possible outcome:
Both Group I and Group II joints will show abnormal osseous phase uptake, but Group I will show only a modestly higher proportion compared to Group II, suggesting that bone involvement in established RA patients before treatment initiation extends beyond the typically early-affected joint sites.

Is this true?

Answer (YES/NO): NO